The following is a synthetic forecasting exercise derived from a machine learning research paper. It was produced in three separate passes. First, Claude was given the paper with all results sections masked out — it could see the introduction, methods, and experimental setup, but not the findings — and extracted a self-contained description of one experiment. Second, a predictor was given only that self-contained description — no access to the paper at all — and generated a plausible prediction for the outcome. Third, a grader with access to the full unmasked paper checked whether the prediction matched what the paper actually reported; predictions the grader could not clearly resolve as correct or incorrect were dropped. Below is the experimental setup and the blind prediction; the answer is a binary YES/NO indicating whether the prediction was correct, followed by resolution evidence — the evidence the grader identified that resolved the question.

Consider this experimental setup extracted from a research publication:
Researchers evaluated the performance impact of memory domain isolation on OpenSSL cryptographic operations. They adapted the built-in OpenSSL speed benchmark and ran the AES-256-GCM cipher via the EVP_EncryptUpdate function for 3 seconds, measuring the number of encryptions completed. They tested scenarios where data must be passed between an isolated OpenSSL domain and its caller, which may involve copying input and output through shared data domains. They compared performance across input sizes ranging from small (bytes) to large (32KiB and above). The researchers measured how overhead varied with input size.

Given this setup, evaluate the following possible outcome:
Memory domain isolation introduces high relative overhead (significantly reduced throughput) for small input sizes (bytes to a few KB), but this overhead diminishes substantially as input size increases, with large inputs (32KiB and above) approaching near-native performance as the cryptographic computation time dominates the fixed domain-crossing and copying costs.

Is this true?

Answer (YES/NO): YES